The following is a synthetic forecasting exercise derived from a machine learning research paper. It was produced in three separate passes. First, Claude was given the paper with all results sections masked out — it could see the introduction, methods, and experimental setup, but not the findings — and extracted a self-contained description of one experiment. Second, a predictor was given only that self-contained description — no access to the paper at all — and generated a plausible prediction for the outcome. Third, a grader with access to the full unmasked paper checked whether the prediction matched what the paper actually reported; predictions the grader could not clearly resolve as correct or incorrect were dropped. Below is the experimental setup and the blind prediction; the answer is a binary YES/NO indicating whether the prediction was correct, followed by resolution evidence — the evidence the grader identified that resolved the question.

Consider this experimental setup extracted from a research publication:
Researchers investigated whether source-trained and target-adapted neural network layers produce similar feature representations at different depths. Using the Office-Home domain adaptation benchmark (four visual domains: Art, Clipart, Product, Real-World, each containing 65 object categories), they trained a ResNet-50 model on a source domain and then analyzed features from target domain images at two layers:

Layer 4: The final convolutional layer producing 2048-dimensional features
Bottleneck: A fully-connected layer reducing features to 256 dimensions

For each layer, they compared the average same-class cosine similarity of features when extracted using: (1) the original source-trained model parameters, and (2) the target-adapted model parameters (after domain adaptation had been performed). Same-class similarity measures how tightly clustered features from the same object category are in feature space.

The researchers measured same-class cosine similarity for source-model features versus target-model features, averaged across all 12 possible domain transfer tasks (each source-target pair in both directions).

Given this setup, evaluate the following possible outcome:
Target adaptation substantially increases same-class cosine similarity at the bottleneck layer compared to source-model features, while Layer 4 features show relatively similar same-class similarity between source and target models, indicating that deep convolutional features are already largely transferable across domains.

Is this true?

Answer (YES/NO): YES